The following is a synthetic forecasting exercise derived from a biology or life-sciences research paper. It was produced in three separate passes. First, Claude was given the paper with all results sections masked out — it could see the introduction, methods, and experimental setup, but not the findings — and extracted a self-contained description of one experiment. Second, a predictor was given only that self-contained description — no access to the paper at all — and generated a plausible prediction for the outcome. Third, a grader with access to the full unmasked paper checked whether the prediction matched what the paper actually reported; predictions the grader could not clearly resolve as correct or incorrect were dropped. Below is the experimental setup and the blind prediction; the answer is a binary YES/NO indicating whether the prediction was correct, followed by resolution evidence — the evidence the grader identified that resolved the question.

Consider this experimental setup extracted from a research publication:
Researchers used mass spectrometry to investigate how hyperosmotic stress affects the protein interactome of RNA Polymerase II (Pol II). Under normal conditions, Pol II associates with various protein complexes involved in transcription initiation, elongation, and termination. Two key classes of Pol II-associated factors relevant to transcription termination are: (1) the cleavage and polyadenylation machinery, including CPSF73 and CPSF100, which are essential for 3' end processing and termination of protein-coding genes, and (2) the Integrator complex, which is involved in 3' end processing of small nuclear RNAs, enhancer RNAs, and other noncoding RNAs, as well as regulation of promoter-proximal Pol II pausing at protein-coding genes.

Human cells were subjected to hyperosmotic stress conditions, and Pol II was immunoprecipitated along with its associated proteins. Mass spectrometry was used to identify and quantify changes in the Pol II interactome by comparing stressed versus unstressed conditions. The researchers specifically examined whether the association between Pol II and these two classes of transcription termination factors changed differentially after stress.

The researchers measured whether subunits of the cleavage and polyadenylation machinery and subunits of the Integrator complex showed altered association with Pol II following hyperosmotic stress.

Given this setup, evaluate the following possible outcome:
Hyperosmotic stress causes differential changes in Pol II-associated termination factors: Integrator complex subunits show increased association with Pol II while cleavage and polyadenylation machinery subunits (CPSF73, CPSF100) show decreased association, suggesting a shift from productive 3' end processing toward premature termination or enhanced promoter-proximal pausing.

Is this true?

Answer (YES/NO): NO